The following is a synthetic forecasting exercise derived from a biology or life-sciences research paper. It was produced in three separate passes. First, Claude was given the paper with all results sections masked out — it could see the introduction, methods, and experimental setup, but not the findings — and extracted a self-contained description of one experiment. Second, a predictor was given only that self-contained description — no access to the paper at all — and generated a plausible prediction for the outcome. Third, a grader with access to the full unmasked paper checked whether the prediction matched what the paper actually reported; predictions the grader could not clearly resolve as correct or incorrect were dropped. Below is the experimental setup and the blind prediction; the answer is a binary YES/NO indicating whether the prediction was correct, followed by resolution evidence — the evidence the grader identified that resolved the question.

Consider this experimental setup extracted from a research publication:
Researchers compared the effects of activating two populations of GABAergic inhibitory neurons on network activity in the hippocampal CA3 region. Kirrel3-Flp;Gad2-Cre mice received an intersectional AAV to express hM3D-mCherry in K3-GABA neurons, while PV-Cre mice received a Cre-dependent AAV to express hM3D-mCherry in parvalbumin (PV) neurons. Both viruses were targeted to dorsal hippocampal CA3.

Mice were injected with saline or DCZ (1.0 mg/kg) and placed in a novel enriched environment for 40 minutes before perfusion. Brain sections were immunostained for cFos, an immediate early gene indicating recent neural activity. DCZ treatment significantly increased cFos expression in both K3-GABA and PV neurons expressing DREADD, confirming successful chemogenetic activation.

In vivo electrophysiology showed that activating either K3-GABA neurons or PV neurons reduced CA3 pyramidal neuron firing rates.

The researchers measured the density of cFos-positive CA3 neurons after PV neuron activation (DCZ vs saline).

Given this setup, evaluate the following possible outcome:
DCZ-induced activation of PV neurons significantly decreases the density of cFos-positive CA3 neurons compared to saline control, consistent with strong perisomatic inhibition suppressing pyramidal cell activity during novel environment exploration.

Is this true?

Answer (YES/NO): NO